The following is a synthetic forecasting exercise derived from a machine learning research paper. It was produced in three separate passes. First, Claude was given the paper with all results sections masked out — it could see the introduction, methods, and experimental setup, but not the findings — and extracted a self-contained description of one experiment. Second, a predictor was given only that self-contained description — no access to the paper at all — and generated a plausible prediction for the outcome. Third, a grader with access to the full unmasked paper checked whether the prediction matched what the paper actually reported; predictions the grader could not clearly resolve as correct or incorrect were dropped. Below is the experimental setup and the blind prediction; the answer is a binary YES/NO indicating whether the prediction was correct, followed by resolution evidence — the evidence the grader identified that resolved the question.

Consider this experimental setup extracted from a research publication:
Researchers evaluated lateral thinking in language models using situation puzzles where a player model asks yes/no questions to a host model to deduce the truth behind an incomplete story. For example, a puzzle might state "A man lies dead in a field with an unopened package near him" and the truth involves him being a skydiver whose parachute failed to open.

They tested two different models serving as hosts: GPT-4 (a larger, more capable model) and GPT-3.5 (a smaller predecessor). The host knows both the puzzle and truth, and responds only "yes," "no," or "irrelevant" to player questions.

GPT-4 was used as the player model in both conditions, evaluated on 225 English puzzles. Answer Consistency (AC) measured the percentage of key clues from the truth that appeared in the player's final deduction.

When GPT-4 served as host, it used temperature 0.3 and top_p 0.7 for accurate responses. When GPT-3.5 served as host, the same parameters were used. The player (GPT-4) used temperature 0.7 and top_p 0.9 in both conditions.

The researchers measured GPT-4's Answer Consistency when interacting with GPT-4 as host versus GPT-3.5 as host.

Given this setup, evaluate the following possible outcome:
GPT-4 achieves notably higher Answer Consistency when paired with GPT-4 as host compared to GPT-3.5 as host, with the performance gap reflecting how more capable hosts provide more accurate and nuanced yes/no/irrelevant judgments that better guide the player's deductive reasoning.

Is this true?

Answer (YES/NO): YES